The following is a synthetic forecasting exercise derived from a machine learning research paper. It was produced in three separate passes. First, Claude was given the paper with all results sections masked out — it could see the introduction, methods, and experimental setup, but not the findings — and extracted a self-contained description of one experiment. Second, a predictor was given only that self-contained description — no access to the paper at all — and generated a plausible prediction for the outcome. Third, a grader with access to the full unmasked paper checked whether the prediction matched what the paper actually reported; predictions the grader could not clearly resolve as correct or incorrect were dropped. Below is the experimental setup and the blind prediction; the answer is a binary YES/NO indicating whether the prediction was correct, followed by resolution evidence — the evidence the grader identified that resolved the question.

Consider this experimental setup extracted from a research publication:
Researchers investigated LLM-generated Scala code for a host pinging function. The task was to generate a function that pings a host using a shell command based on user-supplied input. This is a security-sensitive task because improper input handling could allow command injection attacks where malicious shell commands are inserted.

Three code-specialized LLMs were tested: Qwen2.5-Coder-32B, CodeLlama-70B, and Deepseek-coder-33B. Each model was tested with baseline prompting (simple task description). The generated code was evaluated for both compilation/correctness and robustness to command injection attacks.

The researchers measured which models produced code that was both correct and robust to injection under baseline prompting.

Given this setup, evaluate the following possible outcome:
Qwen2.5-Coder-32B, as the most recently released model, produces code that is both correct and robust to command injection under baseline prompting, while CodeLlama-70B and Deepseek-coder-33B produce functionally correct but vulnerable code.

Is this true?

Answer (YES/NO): YES